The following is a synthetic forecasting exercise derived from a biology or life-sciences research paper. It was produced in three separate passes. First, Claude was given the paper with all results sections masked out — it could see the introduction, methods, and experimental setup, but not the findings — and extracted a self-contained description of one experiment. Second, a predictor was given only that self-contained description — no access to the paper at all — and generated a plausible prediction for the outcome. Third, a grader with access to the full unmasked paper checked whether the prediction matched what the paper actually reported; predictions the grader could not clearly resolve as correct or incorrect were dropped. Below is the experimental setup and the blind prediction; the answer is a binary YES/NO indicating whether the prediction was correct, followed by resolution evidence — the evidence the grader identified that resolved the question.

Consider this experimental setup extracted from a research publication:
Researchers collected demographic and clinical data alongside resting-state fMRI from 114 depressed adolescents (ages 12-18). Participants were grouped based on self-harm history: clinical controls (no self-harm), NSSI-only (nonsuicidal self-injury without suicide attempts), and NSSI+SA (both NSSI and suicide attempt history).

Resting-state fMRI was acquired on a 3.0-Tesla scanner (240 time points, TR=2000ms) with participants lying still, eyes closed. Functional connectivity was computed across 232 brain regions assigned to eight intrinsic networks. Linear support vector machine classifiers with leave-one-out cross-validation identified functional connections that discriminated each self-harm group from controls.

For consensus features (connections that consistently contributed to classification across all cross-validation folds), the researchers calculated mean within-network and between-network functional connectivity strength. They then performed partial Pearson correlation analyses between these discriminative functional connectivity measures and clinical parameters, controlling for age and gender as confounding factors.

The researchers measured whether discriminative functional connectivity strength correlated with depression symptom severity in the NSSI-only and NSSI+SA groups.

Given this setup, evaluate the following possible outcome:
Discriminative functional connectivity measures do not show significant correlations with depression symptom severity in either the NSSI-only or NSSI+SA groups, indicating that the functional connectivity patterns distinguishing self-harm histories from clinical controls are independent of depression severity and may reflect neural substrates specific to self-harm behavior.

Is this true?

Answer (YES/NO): NO